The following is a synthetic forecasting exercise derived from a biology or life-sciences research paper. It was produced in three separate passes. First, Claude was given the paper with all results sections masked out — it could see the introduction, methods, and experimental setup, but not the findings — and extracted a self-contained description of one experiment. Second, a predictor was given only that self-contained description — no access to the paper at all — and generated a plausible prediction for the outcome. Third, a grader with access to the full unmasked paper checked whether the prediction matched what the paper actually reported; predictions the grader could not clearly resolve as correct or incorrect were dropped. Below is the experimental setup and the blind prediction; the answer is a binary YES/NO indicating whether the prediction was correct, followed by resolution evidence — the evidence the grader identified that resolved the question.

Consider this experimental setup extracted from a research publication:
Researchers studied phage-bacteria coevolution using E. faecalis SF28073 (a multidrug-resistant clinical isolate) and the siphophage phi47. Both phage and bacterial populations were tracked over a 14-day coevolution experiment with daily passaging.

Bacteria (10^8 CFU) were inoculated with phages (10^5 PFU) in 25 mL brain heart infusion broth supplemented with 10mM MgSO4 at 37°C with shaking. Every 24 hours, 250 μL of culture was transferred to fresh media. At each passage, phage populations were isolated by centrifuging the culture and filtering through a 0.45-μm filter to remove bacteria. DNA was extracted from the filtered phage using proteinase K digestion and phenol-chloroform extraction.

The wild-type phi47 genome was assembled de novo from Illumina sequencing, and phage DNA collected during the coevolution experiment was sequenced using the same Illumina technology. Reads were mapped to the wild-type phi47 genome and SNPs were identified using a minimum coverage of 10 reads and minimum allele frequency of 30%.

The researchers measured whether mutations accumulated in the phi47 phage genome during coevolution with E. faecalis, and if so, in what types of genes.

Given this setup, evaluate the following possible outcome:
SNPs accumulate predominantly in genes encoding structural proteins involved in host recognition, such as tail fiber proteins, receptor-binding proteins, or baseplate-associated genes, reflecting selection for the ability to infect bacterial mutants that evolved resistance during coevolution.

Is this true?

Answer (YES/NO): NO